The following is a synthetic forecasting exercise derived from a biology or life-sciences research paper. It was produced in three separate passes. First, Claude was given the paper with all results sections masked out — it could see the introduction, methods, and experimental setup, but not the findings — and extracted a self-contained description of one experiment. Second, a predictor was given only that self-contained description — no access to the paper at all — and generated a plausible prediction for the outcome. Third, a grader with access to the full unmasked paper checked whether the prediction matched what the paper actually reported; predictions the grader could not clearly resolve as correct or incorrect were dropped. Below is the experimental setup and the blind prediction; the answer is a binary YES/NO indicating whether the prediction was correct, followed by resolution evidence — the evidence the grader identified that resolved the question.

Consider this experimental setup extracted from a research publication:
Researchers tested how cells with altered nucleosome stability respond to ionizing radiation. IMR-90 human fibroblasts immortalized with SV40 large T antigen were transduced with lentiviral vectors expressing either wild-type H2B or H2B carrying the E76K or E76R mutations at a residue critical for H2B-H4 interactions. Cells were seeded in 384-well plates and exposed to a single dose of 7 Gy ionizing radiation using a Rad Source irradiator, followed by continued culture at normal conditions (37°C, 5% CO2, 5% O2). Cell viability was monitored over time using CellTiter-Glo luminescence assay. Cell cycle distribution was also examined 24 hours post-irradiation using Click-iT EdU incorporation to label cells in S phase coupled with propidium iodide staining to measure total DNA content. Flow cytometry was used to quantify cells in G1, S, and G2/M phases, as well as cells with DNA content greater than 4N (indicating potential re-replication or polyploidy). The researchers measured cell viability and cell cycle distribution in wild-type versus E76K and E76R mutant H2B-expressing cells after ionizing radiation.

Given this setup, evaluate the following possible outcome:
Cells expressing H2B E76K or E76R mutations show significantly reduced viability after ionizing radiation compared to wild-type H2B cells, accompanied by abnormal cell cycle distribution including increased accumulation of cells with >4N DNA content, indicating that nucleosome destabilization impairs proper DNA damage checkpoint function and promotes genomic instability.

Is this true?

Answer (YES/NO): YES